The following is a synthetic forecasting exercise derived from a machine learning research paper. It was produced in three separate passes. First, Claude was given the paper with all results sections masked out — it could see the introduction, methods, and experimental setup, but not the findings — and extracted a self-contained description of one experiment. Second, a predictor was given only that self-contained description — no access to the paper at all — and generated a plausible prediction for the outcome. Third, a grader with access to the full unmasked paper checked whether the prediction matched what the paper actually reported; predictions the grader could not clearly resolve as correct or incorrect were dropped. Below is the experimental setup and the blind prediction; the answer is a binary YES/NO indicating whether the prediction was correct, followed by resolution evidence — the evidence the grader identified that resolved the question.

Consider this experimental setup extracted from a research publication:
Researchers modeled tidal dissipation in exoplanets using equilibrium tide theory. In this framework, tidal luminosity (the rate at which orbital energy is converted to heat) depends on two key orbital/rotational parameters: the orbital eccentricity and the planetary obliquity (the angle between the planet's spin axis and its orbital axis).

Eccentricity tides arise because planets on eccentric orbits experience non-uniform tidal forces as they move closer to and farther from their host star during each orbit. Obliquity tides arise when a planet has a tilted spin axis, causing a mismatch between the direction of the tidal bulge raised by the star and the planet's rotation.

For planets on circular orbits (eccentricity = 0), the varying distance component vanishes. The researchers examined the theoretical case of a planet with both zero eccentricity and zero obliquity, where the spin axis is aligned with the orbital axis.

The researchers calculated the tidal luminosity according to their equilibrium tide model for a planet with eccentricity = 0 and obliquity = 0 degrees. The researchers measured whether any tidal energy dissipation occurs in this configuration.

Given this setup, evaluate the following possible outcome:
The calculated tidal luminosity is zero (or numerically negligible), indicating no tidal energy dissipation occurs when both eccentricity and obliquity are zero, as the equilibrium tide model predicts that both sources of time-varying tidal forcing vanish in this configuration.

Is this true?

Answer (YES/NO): YES